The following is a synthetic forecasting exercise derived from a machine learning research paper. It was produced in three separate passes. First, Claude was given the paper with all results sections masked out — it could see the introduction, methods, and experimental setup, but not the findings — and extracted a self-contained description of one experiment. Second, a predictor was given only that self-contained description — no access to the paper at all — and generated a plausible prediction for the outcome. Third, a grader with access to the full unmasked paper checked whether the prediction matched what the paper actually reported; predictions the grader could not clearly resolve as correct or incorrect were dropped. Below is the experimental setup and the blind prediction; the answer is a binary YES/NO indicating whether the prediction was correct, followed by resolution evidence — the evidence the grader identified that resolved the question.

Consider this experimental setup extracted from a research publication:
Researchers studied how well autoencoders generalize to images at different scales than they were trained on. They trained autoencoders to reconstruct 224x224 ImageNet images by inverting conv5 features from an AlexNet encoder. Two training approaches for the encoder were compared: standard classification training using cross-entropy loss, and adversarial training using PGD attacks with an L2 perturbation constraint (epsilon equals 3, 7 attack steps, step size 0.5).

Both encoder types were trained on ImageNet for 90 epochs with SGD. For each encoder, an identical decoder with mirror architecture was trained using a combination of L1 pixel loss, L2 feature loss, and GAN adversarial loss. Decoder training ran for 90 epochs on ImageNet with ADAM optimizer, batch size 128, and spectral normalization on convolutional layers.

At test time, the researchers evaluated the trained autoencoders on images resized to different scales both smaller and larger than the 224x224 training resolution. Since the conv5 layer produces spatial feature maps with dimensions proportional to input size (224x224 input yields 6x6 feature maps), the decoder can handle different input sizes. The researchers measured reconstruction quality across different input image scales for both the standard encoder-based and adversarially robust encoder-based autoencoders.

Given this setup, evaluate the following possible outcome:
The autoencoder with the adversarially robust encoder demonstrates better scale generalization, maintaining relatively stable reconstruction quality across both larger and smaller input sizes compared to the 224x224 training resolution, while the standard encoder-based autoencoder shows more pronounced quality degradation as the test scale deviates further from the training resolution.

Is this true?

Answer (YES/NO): NO